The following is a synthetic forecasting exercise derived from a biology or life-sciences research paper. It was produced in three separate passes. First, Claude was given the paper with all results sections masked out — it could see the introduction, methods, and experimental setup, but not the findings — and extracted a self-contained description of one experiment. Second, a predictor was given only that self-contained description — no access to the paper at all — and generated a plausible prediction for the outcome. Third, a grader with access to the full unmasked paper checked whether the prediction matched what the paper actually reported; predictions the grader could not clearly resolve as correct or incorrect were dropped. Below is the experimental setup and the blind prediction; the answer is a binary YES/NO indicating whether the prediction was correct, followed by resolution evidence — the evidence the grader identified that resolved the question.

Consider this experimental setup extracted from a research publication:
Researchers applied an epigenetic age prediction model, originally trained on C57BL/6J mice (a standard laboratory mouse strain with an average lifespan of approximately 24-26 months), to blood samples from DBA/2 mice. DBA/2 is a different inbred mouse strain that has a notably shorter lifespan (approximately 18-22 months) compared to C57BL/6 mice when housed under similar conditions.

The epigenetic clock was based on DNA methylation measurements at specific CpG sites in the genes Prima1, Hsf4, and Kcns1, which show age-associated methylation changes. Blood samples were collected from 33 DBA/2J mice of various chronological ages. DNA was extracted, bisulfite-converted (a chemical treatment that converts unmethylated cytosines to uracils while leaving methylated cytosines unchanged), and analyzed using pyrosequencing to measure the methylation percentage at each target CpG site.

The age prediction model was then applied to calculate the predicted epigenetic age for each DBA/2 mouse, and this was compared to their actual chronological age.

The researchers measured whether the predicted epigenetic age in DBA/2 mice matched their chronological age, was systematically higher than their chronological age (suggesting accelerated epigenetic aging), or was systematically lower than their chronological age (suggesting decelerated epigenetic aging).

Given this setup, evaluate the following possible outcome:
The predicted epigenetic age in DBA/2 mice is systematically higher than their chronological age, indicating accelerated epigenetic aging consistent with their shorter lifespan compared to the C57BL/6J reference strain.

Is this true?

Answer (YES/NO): YES